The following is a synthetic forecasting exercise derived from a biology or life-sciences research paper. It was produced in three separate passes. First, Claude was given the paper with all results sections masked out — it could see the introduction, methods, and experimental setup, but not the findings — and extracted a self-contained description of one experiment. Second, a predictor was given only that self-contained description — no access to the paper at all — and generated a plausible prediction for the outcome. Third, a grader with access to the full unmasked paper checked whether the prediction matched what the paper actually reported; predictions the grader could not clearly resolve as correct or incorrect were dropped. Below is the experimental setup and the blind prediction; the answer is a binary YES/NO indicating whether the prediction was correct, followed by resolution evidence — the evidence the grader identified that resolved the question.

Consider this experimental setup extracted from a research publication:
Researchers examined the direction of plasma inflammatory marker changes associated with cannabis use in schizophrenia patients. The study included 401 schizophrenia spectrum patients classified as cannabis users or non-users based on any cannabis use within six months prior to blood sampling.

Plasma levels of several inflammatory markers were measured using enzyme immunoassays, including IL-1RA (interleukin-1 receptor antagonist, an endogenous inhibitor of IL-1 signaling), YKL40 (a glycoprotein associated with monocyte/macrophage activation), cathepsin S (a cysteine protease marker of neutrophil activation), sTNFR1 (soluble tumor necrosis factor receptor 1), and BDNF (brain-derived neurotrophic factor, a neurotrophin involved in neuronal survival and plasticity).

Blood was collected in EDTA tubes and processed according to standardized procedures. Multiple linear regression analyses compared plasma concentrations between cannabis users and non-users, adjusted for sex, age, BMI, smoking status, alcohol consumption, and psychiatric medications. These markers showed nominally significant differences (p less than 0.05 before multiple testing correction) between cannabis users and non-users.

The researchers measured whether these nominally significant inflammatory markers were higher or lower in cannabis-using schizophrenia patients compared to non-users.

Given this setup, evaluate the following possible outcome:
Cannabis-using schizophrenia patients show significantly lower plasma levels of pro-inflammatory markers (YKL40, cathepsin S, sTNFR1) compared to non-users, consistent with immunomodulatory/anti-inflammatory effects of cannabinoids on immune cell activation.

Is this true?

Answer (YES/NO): NO